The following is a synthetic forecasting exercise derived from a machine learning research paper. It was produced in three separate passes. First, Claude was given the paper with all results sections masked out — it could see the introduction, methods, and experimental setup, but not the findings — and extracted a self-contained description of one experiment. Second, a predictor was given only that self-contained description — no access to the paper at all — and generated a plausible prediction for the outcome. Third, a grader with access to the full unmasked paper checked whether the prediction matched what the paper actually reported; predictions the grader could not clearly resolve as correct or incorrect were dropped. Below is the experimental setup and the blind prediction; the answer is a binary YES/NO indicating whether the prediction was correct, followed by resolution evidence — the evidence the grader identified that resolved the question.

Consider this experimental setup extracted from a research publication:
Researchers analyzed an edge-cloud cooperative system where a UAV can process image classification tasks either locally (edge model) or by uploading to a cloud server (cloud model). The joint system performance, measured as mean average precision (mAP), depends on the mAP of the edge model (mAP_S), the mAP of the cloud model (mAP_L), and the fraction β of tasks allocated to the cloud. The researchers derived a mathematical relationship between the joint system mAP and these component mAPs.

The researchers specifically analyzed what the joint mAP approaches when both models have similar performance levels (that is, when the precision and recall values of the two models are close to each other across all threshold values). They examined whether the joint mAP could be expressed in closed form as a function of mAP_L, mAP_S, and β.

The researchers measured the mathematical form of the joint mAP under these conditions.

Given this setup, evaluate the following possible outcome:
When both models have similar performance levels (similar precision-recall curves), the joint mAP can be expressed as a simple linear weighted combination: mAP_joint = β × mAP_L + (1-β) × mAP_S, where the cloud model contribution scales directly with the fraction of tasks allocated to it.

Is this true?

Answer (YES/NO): NO